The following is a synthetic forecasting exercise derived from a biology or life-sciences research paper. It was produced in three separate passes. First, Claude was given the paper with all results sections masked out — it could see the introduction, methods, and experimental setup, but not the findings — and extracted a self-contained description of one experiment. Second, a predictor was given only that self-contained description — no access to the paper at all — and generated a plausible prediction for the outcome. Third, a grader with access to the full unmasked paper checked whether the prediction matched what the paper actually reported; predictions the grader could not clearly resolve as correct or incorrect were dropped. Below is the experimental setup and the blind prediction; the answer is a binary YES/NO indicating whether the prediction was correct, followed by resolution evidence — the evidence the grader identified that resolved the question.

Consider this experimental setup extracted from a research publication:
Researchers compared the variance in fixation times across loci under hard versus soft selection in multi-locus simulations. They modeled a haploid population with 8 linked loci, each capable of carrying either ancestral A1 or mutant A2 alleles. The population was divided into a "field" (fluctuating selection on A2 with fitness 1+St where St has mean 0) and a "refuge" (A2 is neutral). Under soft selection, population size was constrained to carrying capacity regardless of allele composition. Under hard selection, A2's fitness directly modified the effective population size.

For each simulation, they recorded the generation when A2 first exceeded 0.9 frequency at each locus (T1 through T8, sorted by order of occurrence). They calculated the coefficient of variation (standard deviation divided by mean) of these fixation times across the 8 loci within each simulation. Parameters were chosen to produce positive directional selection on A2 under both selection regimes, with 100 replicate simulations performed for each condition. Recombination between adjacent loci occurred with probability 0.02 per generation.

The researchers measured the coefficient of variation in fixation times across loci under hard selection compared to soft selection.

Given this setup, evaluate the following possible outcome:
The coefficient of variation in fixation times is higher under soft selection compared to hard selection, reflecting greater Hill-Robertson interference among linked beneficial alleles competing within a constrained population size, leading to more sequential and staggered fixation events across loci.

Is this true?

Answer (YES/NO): YES